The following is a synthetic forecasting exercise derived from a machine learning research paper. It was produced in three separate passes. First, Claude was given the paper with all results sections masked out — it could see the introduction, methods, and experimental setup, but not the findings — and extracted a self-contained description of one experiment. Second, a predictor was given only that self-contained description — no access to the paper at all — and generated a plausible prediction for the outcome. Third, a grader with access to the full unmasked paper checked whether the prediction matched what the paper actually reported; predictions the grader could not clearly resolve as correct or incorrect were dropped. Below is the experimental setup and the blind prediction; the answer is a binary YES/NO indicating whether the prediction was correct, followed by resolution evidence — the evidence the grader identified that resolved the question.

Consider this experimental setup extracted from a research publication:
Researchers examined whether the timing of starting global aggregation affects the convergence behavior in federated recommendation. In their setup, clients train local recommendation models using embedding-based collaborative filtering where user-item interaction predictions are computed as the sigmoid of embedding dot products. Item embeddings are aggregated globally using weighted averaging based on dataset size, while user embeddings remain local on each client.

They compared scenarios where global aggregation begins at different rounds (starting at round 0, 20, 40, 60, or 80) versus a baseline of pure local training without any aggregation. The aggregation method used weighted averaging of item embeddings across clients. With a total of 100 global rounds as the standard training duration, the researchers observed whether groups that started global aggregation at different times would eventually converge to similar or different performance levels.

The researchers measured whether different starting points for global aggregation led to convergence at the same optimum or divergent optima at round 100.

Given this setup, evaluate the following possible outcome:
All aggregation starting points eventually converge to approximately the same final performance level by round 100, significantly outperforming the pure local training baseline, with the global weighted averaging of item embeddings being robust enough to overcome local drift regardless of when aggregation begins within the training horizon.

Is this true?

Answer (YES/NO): YES